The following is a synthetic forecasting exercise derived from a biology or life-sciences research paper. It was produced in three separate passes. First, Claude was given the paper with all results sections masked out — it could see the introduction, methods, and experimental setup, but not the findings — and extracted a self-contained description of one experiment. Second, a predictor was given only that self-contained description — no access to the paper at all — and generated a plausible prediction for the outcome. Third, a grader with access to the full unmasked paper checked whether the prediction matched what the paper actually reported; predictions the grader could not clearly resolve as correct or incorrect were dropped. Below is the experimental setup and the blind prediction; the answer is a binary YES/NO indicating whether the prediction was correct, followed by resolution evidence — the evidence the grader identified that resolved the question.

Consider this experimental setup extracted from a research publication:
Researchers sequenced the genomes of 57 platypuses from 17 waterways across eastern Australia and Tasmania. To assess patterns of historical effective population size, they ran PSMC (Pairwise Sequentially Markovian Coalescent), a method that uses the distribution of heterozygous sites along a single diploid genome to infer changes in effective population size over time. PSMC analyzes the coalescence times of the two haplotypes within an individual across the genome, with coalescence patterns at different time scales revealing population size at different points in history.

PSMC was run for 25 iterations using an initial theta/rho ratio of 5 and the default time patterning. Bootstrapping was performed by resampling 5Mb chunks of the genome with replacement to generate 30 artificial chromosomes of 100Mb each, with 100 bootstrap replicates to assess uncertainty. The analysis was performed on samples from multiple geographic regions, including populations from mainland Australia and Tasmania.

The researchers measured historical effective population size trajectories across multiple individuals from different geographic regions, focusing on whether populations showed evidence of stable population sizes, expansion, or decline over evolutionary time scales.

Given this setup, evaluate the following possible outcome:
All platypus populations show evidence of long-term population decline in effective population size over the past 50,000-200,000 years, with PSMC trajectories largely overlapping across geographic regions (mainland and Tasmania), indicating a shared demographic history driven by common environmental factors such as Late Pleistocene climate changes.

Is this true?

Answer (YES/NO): NO